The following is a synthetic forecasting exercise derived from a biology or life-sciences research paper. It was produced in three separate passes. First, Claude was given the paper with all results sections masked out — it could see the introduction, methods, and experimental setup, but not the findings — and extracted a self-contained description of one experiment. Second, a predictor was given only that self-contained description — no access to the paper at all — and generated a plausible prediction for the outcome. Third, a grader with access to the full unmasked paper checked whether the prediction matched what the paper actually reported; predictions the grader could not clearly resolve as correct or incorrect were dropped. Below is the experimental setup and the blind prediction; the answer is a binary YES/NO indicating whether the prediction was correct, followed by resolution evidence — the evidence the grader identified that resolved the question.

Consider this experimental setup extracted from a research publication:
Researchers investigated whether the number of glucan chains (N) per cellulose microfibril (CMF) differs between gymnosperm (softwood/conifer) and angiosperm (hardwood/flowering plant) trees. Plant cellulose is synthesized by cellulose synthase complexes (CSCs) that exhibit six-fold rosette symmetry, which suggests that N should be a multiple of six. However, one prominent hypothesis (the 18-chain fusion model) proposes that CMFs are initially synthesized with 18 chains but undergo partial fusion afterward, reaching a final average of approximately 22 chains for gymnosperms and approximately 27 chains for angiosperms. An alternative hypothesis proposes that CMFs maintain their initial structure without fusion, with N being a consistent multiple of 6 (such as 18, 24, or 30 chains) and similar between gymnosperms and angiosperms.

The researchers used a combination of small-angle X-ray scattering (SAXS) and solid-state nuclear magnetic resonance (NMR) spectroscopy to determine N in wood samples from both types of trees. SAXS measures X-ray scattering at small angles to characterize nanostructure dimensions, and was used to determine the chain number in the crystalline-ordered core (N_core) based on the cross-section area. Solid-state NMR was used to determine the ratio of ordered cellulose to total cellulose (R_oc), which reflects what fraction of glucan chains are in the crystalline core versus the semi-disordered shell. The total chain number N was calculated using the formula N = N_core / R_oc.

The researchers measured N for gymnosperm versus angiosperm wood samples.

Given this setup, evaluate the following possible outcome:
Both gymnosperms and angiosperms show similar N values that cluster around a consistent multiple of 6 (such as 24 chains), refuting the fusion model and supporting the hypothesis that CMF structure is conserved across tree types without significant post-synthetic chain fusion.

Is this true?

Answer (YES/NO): YES